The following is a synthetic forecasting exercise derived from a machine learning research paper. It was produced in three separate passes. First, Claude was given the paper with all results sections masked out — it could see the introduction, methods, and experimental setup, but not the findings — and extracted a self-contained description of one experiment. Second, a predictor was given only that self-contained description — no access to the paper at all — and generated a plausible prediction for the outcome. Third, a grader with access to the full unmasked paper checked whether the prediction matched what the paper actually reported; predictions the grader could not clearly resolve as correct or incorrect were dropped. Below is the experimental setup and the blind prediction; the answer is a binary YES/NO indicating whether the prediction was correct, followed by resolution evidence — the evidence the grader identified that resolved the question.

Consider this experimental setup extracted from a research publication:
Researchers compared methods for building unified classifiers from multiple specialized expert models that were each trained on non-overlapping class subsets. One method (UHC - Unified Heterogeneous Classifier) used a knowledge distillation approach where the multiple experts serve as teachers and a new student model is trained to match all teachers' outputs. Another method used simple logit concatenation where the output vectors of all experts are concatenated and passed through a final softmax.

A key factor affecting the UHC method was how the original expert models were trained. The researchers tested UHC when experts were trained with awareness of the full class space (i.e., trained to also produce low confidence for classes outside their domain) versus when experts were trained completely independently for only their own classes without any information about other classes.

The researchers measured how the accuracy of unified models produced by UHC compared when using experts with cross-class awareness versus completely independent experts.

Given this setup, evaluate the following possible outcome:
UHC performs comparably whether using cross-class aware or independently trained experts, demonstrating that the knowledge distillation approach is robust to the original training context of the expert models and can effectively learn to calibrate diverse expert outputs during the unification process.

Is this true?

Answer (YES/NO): NO